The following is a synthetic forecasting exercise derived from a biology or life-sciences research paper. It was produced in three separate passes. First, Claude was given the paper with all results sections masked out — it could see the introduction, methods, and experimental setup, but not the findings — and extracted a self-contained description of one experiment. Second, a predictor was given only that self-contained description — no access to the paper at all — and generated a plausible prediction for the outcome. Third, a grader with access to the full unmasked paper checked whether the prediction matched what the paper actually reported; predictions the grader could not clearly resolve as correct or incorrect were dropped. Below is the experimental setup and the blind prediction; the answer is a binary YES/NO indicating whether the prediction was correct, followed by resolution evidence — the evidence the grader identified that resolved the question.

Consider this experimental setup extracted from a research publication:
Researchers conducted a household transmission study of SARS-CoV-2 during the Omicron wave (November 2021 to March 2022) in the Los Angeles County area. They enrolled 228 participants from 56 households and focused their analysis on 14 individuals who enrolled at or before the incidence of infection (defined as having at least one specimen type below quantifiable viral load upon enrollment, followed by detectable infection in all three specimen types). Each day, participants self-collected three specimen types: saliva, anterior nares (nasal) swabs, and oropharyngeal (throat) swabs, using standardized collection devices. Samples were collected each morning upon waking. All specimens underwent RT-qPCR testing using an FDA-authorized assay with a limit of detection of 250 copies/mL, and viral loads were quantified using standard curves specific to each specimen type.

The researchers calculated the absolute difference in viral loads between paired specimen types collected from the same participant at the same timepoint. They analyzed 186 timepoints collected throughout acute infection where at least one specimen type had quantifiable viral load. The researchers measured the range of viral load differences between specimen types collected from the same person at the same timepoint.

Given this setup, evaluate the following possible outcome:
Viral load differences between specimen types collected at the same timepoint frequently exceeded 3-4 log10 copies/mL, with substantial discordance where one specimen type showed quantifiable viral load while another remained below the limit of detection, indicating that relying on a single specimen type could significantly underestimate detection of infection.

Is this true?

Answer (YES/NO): YES